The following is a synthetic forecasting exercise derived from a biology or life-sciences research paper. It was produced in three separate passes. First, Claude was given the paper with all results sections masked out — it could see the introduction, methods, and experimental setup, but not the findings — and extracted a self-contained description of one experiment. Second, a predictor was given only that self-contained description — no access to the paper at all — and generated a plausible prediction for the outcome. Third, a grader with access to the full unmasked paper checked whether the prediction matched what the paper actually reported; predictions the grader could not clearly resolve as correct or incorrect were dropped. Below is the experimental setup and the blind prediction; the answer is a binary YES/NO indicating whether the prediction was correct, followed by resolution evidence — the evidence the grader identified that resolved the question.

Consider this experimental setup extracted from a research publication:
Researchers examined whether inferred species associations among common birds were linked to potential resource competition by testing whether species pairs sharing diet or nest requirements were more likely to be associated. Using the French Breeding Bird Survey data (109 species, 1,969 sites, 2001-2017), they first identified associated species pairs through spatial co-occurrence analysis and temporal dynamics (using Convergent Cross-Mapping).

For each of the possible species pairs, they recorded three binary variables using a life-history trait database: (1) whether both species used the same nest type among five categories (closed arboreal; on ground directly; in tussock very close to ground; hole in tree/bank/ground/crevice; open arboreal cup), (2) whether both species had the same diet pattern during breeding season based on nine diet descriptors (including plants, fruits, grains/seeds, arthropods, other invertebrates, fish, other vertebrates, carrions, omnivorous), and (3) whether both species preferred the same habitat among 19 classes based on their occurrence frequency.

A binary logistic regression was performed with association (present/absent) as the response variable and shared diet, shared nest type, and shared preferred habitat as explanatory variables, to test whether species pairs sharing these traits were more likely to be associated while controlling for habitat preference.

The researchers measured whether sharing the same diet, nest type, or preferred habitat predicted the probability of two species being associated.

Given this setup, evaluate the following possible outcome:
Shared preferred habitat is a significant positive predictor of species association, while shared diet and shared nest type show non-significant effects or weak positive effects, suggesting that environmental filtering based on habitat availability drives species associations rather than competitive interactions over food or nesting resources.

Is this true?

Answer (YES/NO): NO